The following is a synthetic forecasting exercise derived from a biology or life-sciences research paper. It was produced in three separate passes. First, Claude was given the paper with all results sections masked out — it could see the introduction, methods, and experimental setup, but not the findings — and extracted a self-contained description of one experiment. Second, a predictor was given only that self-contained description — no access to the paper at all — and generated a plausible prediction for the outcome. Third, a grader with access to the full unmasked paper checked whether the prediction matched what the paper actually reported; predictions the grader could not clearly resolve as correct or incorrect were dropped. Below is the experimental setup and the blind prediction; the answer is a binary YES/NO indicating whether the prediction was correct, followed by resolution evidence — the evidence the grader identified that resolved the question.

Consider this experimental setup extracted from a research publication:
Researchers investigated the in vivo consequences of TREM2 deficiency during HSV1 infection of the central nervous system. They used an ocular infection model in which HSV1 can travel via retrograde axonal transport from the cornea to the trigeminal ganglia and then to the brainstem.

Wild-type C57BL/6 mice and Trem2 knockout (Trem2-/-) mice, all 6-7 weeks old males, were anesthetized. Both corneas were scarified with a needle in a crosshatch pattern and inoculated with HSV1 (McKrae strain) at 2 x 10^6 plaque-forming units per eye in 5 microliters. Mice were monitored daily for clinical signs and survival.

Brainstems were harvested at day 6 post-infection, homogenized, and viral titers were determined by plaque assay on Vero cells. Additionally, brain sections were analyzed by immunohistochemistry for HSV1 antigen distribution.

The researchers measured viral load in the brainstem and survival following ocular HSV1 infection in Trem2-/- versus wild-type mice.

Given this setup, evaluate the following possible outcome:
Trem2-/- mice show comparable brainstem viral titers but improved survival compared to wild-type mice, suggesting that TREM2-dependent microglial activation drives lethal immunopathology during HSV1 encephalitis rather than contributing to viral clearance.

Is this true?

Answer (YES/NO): NO